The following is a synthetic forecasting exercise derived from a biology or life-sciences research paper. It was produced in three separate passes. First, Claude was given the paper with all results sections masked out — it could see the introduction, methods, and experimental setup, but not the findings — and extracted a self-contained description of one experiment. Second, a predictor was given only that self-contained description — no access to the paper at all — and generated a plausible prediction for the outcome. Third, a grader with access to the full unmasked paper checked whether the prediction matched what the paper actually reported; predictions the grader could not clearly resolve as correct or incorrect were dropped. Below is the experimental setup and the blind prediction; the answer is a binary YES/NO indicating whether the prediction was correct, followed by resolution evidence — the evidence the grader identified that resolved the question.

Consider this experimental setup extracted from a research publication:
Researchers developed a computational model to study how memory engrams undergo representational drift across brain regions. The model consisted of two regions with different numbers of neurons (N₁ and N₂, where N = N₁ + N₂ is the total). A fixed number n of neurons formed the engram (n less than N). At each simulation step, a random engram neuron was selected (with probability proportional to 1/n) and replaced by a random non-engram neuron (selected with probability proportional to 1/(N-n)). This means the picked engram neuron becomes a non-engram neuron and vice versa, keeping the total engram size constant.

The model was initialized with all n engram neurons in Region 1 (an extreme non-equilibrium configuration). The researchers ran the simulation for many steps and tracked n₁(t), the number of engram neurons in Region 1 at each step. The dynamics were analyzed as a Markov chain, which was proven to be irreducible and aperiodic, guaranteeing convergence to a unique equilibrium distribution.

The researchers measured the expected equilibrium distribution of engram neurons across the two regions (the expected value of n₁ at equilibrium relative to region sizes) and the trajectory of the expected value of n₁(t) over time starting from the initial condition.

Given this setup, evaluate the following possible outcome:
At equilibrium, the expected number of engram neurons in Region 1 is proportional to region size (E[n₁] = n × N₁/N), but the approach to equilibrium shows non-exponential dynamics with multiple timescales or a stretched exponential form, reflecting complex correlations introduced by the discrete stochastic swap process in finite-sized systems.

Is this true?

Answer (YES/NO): NO